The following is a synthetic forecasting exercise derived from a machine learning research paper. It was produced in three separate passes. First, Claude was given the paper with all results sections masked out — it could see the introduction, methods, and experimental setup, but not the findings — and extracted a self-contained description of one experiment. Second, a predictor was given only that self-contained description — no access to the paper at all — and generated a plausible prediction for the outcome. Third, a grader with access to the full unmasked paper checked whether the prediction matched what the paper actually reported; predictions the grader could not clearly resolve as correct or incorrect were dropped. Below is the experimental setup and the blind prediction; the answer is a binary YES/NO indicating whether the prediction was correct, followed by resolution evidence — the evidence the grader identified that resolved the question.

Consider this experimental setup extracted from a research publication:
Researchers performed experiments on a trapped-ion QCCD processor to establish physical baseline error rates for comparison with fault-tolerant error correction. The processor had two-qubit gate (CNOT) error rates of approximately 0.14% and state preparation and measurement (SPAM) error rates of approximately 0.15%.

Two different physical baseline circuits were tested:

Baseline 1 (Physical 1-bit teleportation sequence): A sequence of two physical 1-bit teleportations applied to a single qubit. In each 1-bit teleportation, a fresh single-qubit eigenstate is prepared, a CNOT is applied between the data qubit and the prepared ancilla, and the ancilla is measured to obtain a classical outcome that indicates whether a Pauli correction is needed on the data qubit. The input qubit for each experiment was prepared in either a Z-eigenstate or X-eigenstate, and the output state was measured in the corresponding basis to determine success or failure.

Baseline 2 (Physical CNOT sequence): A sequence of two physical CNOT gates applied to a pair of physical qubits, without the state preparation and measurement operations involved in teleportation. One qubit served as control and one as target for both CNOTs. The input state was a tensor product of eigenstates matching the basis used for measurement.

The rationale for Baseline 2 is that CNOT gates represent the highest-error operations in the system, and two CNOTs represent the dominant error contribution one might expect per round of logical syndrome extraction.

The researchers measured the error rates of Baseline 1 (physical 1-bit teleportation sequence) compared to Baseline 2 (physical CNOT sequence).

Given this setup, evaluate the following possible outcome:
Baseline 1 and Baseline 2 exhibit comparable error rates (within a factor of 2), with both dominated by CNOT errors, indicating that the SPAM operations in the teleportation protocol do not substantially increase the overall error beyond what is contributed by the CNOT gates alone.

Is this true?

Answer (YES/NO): NO